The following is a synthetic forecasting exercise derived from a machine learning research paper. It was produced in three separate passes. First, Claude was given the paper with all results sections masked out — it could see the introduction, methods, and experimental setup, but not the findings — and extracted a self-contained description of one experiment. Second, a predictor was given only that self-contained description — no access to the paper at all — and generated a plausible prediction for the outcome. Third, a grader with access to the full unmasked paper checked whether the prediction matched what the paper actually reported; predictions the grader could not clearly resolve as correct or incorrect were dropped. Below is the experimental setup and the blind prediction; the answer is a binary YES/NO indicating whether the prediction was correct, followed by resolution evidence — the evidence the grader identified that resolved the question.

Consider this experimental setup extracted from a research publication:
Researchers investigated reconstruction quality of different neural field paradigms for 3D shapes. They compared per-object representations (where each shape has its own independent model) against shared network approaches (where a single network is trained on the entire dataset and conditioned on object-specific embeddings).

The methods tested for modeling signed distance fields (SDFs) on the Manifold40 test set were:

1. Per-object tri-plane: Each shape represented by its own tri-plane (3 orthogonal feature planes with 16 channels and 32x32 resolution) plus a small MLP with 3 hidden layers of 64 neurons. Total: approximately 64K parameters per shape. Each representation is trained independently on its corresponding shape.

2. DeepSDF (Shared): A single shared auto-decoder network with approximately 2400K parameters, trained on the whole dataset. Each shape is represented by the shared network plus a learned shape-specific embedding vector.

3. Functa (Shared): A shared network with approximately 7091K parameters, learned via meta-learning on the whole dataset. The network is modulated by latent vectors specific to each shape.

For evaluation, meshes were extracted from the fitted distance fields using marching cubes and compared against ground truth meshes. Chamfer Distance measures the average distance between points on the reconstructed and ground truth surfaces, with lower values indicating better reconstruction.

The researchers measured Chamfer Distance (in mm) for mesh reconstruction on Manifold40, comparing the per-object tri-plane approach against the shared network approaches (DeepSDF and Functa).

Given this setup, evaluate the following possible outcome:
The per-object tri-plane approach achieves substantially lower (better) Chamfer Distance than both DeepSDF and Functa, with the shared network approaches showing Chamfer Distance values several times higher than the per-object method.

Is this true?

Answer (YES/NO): YES